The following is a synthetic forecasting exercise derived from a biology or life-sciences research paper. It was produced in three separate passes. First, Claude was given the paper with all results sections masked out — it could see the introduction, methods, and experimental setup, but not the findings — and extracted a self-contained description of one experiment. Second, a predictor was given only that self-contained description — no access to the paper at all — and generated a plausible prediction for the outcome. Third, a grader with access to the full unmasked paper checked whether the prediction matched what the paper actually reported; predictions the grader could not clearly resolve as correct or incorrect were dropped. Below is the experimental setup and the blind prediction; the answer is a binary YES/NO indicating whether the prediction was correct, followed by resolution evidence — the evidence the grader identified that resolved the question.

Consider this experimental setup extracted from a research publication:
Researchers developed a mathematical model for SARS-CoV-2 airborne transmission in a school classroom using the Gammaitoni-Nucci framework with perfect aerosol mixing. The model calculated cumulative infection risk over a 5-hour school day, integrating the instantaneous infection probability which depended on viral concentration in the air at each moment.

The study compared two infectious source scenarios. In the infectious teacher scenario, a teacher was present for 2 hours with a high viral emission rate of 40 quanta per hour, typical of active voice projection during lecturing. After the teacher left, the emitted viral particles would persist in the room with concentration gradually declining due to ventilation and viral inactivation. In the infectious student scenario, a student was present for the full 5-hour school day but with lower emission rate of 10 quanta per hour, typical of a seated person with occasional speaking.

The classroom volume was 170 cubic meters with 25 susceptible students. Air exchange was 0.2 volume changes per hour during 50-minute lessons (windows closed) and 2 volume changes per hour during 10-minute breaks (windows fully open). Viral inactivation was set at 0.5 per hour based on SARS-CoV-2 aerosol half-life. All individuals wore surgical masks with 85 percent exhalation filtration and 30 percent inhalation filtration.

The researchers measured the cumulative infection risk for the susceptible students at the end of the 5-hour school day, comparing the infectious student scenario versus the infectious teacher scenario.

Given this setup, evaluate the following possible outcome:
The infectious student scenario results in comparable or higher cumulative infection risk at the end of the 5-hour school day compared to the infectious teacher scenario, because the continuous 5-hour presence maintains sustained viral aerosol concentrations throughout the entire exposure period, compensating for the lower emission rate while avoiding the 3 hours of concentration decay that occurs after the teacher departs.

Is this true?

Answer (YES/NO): NO